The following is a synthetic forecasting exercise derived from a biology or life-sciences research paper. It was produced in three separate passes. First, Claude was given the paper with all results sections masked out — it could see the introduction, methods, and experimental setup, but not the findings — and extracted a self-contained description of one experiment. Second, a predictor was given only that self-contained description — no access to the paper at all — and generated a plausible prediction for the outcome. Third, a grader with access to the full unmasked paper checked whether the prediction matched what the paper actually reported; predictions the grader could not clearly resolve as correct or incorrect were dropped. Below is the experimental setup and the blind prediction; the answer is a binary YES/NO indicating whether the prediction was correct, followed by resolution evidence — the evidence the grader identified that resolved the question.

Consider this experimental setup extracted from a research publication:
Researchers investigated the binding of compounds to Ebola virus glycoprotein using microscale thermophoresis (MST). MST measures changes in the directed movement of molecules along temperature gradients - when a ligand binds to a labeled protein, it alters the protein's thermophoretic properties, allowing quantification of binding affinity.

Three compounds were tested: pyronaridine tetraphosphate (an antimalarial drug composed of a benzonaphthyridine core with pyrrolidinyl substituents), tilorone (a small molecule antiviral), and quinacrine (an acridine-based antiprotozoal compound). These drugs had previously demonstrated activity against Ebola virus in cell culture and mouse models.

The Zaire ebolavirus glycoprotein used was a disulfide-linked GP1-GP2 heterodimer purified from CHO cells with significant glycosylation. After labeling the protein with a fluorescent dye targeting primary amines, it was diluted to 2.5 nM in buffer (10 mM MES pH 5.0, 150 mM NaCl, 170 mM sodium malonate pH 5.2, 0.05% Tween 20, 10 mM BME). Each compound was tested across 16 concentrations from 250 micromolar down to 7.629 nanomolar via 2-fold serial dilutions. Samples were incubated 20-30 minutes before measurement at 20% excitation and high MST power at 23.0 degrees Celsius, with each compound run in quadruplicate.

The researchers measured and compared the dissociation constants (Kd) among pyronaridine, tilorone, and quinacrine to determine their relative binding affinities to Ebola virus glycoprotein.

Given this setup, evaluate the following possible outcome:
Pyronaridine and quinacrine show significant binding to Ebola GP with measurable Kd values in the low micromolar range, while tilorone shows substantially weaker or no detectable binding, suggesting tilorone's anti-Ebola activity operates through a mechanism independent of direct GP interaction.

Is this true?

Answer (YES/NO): NO